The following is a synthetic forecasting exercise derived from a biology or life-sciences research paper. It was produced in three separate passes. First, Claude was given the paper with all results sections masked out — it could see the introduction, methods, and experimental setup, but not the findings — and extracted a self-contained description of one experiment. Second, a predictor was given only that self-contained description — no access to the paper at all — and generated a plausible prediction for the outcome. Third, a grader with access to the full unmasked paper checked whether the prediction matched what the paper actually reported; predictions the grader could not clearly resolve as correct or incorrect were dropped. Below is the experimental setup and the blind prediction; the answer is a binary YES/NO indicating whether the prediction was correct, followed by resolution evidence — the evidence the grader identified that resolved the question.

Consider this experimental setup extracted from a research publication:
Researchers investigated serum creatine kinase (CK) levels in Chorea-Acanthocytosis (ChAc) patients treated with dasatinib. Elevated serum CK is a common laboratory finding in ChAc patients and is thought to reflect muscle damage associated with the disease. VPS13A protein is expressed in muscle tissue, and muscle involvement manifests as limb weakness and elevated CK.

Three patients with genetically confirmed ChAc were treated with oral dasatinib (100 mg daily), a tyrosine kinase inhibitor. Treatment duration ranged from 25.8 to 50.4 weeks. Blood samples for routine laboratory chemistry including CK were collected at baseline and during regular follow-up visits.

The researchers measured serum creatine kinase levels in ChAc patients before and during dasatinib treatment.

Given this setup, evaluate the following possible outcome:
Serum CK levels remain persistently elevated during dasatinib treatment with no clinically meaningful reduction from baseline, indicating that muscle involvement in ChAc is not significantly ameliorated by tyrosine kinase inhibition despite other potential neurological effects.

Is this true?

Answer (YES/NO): YES